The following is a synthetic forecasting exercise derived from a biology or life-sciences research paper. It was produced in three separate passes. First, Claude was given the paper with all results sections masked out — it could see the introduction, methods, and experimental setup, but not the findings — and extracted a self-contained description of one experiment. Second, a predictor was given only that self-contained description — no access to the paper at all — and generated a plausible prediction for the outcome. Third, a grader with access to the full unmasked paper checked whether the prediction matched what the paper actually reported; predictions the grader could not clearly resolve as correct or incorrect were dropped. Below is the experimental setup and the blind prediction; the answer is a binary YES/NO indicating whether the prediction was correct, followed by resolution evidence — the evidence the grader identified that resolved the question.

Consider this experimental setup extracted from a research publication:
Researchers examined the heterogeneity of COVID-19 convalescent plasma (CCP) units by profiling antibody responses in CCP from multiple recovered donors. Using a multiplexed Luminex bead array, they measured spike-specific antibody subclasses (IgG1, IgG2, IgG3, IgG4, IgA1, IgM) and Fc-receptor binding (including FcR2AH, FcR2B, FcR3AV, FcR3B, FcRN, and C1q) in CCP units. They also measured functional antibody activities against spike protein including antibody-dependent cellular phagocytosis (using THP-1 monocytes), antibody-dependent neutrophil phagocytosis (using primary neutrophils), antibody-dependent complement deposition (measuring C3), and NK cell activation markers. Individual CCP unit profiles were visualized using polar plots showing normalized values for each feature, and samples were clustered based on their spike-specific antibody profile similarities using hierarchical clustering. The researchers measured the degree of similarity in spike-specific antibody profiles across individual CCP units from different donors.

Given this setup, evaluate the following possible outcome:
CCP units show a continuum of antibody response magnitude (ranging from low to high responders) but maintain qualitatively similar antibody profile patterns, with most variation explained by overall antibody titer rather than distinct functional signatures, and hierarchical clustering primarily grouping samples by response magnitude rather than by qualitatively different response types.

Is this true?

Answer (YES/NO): NO